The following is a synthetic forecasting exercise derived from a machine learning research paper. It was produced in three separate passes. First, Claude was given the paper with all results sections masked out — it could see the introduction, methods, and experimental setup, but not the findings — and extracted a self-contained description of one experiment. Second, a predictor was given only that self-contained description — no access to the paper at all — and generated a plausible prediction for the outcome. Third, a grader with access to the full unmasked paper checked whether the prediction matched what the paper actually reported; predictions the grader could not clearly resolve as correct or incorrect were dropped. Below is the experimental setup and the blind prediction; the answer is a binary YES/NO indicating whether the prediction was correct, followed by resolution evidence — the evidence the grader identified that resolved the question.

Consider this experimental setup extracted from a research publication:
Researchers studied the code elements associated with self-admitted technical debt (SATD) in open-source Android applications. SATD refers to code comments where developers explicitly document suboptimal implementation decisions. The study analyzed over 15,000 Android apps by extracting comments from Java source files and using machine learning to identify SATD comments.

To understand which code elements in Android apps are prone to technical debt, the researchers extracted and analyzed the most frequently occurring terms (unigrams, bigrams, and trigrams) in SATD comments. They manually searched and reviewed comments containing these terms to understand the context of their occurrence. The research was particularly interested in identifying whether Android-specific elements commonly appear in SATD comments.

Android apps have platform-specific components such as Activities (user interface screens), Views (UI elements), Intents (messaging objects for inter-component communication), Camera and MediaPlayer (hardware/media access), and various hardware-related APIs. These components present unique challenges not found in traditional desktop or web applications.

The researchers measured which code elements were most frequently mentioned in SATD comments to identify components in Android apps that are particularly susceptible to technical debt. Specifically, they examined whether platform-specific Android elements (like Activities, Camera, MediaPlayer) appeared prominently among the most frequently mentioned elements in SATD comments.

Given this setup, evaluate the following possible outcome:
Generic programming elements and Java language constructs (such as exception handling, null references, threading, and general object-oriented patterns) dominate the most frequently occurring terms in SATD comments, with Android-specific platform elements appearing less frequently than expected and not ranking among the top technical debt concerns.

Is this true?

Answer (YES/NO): NO